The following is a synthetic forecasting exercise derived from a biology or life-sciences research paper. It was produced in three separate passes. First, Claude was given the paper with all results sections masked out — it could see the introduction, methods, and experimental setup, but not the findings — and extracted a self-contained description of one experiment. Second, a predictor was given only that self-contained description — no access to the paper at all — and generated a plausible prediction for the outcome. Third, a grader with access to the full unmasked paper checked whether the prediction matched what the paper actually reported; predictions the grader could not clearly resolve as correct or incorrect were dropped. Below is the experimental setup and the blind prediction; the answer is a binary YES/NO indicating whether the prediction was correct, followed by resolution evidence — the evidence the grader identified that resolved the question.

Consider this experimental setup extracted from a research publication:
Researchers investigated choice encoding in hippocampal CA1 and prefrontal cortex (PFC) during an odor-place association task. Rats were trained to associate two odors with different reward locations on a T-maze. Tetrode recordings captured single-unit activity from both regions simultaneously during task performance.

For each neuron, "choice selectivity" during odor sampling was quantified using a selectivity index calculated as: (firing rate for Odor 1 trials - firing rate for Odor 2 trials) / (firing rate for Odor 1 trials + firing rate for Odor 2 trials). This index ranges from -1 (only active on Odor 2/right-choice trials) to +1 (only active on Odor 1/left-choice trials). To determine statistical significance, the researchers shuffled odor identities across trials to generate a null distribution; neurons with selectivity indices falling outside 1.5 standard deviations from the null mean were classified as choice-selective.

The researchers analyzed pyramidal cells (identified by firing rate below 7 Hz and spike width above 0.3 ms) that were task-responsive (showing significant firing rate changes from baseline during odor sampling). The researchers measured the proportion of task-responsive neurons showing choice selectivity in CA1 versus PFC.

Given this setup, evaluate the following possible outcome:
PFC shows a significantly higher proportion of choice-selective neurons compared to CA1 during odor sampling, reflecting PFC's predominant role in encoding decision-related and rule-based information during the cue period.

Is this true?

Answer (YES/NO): NO